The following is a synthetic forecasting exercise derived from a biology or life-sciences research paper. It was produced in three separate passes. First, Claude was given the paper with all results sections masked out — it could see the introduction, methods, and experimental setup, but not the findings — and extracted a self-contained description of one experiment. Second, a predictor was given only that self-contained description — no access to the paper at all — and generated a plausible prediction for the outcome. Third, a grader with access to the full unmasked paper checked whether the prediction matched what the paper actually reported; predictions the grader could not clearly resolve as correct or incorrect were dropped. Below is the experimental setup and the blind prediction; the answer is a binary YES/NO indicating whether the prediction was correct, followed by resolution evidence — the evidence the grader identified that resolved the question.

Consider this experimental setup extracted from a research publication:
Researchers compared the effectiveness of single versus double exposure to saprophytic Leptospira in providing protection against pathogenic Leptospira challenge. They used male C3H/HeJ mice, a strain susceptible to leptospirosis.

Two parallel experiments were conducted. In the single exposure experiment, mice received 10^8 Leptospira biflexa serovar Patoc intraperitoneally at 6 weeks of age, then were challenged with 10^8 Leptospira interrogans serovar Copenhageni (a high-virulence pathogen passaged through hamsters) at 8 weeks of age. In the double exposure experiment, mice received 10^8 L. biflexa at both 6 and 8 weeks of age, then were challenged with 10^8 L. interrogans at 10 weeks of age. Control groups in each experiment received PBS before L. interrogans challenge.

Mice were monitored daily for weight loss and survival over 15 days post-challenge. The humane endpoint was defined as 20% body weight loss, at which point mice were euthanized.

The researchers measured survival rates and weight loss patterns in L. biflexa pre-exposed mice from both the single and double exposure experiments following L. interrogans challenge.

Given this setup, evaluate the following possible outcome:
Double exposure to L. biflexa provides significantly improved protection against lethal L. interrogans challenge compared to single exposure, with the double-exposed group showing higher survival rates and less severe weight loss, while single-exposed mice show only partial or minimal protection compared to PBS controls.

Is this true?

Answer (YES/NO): NO